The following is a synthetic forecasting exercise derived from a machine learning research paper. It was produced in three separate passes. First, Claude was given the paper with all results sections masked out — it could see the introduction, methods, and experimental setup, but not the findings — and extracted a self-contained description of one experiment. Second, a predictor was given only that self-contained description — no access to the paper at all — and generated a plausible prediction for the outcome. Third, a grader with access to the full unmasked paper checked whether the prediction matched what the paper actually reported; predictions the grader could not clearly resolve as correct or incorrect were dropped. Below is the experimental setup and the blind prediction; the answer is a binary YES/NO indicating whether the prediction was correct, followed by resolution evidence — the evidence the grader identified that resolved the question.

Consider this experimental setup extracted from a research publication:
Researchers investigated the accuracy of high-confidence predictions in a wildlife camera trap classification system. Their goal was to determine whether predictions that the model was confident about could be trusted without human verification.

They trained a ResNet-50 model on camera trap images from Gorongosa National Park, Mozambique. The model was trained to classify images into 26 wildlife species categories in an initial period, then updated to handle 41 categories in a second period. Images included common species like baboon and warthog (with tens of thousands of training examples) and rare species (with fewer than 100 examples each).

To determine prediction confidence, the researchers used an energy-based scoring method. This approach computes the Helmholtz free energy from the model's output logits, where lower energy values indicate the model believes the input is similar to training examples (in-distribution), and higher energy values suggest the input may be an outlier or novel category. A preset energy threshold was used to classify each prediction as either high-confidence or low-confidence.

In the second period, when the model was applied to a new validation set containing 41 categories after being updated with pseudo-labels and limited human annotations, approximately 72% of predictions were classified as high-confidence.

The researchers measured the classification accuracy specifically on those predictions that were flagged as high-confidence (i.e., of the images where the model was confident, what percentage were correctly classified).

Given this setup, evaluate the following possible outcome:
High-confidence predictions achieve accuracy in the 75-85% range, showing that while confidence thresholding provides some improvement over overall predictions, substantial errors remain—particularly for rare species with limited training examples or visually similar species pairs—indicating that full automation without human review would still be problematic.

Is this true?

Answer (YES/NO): NO